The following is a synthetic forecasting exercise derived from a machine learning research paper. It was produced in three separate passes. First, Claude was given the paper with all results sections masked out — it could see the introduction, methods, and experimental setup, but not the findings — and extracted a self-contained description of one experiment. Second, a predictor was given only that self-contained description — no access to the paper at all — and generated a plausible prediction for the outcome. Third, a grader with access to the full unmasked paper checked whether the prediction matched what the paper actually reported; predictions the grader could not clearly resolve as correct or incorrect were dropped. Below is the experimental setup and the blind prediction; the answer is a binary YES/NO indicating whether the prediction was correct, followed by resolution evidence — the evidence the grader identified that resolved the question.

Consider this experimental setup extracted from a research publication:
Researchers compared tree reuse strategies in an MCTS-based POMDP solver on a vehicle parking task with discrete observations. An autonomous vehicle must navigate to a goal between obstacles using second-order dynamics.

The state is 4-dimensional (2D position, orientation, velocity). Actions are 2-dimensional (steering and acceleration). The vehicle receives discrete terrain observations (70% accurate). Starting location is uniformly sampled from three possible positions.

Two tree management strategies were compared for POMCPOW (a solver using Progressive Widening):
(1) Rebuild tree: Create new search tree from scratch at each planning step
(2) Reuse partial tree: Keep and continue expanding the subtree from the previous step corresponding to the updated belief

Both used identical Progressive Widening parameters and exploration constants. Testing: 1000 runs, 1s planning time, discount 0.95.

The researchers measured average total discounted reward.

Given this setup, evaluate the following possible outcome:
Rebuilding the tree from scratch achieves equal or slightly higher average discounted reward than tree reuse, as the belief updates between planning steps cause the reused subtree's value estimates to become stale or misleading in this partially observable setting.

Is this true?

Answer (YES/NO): YES